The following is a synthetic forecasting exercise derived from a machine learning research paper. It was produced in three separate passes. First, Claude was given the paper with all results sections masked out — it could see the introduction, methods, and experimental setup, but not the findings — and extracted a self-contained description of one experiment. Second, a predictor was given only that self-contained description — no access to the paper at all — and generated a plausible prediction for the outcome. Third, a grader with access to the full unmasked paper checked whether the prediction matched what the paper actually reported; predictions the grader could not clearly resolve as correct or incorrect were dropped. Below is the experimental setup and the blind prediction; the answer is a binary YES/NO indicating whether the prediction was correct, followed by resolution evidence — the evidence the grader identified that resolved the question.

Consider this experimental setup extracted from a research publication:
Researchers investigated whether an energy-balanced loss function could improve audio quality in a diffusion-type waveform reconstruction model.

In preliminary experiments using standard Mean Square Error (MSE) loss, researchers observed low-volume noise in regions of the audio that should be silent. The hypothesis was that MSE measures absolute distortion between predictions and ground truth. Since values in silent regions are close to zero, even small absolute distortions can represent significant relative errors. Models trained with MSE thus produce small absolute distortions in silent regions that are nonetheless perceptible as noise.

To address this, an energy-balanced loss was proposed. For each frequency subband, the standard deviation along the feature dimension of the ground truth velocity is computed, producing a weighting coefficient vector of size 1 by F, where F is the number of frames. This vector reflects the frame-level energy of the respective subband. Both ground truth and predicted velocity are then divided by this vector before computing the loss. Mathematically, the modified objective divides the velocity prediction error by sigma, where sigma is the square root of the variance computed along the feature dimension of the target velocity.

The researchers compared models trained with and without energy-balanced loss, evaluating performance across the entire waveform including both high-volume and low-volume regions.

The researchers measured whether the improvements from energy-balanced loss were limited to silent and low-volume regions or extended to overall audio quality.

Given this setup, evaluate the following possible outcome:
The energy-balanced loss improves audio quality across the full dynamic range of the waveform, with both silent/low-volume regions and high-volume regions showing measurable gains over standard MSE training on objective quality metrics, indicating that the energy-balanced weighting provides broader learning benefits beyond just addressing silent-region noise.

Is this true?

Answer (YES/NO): YES